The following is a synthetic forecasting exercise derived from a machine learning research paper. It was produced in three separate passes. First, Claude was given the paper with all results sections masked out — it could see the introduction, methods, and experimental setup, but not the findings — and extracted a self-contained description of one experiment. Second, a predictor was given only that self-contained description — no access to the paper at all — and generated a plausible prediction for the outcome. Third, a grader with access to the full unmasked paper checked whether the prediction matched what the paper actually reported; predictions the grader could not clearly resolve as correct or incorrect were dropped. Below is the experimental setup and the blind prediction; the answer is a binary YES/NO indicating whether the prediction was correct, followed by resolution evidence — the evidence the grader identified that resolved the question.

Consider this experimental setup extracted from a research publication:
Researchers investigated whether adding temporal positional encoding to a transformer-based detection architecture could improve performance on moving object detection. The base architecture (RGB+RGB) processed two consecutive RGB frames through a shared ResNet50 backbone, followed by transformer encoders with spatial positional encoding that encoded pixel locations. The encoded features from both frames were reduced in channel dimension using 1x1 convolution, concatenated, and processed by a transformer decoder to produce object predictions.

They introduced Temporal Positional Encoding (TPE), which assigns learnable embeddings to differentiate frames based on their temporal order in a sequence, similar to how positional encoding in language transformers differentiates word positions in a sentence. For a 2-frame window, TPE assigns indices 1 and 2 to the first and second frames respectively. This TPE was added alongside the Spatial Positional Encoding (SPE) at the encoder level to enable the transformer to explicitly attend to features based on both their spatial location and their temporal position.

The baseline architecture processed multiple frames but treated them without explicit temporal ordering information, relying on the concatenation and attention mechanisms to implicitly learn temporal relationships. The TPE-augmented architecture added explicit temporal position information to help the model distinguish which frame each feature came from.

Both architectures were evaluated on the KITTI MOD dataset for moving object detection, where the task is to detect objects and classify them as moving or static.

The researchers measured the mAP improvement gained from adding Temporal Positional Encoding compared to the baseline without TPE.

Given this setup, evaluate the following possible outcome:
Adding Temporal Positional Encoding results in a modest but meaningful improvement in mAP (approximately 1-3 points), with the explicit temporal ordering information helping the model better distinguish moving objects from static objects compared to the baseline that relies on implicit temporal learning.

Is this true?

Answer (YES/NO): NO